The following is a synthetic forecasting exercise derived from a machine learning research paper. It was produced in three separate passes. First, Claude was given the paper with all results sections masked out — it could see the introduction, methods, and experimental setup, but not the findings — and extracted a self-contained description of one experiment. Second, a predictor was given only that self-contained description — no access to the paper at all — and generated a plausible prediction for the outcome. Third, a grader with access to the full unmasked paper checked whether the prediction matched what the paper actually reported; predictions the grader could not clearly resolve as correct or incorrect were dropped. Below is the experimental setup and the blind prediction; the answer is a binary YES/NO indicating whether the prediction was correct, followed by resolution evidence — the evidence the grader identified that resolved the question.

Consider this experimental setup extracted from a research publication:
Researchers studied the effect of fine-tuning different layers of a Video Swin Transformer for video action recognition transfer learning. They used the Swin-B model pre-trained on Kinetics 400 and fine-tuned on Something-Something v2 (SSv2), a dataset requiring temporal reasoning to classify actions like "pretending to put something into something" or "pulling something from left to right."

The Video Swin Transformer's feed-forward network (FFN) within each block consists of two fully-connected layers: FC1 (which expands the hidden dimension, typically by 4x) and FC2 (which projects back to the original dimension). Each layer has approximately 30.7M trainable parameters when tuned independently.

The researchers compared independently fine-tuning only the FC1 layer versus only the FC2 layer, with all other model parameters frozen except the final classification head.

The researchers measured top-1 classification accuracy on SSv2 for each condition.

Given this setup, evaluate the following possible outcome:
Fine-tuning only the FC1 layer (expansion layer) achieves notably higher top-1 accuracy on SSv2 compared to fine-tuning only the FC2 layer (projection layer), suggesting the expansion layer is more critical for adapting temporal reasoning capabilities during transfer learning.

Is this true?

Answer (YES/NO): YES